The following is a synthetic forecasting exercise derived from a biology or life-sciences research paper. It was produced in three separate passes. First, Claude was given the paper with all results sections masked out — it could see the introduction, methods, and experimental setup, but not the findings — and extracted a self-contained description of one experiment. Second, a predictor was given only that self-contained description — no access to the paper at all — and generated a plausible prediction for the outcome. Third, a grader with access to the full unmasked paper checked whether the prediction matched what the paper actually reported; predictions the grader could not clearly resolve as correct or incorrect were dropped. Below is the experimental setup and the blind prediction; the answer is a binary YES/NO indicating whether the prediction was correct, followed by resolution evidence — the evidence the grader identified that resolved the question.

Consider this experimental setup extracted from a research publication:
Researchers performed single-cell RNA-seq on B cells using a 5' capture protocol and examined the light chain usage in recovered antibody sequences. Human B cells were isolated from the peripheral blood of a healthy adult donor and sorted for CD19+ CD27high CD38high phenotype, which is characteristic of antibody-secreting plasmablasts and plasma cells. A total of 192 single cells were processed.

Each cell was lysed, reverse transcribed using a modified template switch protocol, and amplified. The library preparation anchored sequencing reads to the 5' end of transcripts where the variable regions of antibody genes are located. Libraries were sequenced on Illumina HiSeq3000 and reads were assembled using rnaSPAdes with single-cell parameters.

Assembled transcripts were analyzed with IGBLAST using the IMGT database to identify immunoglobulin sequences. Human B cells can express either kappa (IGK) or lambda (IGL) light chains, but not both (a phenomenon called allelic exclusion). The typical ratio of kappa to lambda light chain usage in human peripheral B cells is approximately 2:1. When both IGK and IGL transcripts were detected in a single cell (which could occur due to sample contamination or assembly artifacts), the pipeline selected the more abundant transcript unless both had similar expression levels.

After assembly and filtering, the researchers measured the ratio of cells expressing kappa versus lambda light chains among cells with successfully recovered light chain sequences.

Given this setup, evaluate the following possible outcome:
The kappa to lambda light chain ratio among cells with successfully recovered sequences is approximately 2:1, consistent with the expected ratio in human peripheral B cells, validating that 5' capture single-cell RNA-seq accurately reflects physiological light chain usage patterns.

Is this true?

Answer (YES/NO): NO